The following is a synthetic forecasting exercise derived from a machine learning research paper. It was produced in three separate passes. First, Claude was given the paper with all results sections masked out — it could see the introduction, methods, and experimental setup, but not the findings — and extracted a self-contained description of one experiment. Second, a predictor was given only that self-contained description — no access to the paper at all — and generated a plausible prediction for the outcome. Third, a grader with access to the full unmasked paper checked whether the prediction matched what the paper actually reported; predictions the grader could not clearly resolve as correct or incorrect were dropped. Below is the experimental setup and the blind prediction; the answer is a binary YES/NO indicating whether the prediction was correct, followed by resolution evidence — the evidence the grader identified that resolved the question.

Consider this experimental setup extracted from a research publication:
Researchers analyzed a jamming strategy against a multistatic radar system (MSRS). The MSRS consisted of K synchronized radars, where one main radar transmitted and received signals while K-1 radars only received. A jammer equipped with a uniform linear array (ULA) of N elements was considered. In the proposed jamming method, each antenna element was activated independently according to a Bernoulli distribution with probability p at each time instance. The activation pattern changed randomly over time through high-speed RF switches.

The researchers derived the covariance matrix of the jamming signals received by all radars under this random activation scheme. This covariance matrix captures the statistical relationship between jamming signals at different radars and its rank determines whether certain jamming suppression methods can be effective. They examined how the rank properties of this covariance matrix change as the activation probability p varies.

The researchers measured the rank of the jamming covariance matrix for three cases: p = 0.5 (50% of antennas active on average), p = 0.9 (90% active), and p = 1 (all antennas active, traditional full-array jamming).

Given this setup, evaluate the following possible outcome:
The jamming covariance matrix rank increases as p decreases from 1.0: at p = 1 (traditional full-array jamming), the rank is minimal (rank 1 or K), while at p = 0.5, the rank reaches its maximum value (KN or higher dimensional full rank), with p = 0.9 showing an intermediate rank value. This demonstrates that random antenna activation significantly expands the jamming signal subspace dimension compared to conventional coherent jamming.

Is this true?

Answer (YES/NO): NO